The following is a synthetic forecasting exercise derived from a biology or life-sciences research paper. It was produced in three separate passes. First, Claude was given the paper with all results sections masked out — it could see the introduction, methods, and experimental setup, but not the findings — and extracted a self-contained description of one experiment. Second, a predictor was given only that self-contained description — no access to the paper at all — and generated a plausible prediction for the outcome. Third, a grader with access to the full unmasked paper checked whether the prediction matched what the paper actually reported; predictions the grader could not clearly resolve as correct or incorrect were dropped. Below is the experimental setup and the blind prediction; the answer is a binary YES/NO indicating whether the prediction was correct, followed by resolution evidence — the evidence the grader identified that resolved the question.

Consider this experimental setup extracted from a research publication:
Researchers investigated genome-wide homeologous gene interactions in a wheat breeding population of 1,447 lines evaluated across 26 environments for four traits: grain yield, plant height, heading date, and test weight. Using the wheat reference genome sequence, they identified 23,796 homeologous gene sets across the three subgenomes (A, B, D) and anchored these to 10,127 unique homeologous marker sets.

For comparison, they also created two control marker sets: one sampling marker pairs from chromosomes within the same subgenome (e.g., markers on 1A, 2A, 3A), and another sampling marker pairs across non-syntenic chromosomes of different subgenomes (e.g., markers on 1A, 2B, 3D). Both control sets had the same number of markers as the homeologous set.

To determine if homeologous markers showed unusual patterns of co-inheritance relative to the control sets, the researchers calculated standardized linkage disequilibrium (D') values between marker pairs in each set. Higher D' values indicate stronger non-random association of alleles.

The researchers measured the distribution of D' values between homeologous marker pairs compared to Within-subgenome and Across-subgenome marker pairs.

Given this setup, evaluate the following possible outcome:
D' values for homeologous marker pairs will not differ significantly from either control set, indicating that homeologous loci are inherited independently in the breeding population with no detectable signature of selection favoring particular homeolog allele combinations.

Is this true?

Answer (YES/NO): NO